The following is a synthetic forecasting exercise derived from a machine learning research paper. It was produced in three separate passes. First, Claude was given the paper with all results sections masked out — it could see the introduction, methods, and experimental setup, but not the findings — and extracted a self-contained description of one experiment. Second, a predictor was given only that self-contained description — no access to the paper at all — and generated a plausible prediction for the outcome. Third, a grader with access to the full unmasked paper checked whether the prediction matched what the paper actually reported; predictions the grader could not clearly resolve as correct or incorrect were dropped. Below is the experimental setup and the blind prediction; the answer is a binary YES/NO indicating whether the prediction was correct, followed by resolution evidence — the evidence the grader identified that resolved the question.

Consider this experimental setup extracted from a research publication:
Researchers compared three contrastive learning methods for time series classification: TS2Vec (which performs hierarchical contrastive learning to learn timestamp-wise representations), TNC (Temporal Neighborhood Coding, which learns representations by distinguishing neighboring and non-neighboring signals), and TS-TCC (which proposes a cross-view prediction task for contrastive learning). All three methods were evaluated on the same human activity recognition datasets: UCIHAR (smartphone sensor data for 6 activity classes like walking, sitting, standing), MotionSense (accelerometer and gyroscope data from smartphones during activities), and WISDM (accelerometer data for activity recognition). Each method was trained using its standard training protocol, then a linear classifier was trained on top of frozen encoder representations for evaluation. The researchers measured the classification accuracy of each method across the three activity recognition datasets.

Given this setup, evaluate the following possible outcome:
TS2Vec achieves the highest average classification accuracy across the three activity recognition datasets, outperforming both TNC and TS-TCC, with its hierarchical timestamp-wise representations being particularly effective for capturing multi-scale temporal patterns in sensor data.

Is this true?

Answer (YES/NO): YES